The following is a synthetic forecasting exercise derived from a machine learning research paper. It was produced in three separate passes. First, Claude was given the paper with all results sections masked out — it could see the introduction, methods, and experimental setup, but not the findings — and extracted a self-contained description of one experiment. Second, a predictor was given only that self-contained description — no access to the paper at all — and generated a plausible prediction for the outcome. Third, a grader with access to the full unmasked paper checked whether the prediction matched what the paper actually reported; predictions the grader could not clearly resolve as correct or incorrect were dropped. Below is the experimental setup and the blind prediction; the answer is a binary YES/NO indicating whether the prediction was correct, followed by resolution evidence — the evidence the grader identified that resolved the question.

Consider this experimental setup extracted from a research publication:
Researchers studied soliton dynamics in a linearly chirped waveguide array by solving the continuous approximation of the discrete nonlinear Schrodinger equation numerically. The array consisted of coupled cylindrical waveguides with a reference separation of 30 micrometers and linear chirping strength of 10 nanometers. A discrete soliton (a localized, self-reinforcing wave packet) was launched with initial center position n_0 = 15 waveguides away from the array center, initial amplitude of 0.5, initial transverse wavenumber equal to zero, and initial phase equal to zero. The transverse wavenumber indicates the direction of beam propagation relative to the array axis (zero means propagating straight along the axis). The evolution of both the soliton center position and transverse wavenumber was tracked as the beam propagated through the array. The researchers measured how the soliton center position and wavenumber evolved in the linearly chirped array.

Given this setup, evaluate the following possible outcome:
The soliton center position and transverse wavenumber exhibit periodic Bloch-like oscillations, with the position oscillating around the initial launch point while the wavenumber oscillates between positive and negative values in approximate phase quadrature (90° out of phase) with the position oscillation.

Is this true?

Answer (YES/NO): NO